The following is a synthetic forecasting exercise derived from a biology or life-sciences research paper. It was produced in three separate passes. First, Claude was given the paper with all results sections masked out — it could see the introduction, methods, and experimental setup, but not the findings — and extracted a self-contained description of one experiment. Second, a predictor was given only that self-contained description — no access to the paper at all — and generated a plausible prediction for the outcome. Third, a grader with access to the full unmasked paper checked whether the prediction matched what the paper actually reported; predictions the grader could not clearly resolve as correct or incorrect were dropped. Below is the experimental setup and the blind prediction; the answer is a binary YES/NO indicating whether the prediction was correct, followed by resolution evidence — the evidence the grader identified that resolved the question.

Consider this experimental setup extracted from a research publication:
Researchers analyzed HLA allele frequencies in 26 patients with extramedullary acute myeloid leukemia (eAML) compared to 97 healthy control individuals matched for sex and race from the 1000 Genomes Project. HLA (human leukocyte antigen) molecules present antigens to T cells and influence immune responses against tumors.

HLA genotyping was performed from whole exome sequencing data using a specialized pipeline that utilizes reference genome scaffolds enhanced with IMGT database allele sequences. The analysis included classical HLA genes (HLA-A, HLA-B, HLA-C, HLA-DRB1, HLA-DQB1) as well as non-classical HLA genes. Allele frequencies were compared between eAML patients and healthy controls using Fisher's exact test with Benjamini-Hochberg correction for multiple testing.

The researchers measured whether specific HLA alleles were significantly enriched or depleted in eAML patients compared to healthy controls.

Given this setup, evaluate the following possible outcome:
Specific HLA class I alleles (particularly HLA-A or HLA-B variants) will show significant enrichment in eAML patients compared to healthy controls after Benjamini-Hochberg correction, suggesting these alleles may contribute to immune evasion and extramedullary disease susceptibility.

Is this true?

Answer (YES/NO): NO